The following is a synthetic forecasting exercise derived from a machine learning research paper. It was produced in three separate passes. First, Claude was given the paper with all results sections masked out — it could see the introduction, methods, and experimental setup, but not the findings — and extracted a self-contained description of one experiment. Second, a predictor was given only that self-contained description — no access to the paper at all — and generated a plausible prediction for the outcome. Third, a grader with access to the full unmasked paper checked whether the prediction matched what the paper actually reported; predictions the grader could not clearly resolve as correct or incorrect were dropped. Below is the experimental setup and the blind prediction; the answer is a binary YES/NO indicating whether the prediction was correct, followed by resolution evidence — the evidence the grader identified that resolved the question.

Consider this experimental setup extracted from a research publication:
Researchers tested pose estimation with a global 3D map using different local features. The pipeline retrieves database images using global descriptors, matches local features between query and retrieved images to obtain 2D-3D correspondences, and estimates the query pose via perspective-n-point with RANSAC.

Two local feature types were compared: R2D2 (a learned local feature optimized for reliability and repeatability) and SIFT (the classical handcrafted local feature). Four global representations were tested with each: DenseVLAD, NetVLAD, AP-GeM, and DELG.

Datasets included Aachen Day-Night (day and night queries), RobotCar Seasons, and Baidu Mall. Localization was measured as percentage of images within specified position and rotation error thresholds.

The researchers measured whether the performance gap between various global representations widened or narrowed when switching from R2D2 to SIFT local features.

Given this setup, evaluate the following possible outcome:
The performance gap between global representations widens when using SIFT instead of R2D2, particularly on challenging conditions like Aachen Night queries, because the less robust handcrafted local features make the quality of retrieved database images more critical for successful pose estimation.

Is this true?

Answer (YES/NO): NO